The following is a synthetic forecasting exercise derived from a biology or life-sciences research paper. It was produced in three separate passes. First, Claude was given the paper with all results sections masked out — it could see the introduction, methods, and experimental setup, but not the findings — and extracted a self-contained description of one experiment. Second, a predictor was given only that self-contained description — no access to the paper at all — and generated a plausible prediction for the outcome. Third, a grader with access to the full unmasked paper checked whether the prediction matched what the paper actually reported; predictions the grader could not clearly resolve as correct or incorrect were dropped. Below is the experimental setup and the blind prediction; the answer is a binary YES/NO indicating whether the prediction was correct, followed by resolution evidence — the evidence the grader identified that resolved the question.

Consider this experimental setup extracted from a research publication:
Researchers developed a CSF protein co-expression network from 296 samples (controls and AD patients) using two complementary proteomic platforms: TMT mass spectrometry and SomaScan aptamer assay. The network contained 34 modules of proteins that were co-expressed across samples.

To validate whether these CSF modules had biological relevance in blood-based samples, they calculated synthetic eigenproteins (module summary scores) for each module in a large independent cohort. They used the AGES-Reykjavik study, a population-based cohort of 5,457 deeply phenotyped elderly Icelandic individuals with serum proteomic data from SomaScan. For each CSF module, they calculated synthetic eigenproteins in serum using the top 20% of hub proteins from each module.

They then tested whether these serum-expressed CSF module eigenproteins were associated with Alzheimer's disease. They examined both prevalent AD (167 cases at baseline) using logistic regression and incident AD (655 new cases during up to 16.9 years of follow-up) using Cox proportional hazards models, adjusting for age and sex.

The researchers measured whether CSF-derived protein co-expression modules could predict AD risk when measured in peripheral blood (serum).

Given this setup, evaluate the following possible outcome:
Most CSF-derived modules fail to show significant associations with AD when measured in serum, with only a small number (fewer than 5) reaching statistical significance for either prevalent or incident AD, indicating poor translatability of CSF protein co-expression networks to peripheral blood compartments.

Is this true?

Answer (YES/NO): NO